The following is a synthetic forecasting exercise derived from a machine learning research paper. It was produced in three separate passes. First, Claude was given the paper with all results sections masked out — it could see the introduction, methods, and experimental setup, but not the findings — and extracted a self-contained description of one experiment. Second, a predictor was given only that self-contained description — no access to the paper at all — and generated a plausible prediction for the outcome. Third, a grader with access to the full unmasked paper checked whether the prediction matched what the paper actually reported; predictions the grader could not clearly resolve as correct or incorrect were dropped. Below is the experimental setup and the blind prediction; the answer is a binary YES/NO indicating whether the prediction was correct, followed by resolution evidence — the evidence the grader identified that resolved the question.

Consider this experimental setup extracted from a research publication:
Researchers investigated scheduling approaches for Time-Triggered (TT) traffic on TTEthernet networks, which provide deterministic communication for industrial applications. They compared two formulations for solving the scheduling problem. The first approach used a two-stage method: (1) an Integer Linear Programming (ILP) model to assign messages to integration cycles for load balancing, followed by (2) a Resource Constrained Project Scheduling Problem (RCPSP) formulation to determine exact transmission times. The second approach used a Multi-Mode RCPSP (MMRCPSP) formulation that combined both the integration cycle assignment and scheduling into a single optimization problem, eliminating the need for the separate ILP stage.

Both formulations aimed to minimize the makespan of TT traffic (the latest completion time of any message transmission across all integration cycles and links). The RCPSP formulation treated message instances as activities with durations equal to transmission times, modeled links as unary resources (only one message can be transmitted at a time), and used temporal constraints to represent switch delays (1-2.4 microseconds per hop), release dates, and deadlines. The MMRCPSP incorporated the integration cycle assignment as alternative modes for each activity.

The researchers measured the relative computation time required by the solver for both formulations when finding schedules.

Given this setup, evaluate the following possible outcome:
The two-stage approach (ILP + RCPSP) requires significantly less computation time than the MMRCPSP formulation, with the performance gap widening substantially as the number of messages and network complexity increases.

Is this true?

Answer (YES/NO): YES